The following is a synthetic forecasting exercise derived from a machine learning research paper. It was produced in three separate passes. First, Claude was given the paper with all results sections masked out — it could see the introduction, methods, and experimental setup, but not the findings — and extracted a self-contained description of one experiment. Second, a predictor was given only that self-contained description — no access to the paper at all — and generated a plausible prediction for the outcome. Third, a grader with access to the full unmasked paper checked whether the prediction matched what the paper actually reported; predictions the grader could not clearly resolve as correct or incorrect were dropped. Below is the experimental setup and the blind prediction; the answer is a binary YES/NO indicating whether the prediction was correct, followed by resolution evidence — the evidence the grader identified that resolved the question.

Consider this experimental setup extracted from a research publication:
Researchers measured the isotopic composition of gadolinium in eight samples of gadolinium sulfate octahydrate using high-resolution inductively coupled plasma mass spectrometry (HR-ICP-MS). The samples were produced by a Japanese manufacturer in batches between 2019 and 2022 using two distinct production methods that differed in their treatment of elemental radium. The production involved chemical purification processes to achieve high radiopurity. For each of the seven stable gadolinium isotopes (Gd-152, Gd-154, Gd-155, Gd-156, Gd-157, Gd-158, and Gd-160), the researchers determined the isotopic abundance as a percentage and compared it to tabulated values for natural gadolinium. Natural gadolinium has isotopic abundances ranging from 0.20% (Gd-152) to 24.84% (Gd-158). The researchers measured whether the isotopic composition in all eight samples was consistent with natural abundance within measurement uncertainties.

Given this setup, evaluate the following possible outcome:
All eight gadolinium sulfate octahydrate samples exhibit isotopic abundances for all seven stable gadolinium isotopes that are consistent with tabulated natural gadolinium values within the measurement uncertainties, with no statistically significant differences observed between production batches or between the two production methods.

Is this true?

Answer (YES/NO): YES